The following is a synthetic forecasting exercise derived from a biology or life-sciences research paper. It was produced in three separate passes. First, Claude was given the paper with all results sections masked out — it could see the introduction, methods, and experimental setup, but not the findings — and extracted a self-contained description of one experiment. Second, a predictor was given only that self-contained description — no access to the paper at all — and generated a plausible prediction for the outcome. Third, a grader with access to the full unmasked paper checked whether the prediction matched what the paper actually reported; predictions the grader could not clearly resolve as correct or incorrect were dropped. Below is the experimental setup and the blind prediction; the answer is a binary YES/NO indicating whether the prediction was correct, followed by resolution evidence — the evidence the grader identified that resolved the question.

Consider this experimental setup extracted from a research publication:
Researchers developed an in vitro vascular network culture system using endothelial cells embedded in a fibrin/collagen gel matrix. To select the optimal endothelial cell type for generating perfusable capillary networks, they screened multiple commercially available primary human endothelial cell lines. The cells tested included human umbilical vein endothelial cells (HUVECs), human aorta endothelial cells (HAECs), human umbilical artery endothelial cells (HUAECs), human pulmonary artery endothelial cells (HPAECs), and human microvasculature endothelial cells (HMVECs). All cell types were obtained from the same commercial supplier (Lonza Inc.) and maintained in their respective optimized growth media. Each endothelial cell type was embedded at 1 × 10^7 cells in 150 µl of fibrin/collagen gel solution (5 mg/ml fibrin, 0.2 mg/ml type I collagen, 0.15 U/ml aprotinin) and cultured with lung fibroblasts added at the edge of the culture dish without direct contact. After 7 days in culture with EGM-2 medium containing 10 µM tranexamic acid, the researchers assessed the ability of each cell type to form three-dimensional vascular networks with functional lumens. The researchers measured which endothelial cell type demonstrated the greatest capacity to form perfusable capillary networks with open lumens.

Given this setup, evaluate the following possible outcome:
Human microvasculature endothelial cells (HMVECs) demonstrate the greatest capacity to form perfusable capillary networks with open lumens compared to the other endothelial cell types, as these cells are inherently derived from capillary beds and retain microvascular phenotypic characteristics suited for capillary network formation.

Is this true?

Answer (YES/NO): NO